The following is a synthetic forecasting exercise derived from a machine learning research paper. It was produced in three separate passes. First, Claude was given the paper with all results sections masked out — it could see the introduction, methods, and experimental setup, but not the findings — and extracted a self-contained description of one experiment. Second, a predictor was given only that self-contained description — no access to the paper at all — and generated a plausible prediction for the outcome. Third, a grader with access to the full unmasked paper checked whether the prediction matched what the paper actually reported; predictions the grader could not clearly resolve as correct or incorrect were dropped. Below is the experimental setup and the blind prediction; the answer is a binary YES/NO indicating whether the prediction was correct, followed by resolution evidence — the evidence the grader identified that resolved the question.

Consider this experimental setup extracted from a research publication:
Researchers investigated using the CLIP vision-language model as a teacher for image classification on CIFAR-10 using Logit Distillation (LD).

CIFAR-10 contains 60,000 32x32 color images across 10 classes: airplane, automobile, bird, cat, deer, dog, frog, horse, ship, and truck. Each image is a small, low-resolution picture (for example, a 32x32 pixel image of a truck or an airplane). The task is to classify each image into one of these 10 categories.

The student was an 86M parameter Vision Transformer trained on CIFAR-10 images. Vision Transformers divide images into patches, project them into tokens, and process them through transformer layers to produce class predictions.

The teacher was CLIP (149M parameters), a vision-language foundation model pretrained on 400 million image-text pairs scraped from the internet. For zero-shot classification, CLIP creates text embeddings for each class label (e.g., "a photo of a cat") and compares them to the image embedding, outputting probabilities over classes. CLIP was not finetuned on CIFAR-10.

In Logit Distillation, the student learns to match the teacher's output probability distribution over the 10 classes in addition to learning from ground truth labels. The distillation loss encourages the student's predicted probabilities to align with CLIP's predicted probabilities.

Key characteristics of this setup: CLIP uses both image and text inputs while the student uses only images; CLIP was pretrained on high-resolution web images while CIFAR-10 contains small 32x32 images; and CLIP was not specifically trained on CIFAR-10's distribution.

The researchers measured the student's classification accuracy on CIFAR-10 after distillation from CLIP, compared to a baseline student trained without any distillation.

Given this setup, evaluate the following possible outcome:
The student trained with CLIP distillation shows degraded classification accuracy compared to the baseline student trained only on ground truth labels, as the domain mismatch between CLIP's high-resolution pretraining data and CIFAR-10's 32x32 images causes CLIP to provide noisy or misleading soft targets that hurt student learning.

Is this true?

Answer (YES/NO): YES